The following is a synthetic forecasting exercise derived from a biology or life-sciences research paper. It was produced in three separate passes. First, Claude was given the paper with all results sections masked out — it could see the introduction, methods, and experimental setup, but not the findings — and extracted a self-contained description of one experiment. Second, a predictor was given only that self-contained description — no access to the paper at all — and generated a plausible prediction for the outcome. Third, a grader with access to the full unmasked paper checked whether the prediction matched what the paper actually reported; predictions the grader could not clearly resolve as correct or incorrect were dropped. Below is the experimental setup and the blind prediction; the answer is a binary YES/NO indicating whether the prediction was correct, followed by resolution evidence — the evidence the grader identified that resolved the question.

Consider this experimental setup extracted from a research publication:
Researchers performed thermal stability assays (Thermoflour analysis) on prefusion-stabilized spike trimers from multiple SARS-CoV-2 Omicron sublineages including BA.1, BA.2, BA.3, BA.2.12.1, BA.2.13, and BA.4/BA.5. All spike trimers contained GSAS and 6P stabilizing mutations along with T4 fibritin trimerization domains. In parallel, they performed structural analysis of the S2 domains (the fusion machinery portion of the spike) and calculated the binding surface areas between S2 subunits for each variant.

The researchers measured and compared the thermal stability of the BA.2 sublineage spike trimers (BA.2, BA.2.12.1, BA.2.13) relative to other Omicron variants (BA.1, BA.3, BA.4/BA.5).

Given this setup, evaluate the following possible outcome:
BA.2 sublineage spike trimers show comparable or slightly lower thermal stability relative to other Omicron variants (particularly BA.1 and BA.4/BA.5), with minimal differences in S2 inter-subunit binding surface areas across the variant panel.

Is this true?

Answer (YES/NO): NO